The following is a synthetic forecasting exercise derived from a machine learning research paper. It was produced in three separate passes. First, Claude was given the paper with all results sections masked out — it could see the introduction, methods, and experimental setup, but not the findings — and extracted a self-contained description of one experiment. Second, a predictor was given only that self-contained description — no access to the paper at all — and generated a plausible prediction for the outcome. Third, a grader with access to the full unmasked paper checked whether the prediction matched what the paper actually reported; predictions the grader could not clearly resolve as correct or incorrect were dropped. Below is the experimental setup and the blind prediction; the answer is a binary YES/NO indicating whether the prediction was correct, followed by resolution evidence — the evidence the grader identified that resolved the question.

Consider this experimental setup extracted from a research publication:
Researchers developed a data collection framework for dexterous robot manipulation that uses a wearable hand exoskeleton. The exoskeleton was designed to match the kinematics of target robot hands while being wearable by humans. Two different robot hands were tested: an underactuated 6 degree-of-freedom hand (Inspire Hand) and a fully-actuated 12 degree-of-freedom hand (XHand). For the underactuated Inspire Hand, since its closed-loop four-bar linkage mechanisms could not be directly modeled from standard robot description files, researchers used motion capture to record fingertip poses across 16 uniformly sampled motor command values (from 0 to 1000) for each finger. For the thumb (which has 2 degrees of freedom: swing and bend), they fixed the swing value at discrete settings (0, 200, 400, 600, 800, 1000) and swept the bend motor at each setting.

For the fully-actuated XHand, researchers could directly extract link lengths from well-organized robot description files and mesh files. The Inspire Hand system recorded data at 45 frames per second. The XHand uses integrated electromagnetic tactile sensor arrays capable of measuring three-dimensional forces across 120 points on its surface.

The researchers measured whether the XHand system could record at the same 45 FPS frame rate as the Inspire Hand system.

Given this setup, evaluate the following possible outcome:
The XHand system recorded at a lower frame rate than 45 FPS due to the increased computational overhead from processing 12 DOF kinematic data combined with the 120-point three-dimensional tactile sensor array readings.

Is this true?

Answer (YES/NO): NO